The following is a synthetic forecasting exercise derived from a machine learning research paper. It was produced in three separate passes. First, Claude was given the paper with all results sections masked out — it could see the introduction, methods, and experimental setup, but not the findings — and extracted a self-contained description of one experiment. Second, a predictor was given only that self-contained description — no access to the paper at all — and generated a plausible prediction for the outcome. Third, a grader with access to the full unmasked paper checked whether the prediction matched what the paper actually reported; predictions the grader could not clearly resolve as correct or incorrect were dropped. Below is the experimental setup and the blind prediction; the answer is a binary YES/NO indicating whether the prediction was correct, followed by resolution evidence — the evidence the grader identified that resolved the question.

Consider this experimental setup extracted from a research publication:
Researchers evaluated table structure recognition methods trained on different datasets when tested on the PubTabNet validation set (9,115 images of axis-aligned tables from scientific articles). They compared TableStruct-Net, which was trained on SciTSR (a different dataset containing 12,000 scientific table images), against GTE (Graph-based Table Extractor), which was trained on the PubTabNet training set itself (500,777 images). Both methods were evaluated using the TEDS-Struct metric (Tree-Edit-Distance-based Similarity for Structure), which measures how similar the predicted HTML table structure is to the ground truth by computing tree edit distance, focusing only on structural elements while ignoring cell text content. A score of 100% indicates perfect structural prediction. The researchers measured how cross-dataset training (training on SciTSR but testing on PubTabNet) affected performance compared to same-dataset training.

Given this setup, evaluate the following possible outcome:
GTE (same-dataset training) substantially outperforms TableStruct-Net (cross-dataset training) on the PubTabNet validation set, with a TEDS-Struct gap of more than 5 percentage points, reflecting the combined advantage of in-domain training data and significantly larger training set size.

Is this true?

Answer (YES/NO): NO